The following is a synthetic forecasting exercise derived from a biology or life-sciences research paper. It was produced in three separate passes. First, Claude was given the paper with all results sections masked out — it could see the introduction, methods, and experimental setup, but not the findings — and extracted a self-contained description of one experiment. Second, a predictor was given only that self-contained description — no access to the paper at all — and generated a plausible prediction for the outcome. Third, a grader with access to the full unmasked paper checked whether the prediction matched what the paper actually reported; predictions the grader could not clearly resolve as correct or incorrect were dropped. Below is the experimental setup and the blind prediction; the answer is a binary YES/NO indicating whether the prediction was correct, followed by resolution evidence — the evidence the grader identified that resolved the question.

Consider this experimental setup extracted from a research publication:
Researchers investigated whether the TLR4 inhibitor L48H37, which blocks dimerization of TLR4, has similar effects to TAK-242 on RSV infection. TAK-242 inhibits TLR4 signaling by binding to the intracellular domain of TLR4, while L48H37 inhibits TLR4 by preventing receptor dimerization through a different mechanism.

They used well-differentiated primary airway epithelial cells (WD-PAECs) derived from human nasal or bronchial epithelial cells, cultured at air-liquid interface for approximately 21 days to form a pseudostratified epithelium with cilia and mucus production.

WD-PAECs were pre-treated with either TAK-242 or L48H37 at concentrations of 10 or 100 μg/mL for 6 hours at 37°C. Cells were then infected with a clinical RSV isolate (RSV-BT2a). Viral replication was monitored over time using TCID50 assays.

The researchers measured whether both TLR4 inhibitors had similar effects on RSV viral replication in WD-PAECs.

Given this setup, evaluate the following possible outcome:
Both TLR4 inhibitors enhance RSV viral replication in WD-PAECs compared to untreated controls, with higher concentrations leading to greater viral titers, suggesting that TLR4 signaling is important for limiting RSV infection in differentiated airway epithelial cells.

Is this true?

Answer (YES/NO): NO